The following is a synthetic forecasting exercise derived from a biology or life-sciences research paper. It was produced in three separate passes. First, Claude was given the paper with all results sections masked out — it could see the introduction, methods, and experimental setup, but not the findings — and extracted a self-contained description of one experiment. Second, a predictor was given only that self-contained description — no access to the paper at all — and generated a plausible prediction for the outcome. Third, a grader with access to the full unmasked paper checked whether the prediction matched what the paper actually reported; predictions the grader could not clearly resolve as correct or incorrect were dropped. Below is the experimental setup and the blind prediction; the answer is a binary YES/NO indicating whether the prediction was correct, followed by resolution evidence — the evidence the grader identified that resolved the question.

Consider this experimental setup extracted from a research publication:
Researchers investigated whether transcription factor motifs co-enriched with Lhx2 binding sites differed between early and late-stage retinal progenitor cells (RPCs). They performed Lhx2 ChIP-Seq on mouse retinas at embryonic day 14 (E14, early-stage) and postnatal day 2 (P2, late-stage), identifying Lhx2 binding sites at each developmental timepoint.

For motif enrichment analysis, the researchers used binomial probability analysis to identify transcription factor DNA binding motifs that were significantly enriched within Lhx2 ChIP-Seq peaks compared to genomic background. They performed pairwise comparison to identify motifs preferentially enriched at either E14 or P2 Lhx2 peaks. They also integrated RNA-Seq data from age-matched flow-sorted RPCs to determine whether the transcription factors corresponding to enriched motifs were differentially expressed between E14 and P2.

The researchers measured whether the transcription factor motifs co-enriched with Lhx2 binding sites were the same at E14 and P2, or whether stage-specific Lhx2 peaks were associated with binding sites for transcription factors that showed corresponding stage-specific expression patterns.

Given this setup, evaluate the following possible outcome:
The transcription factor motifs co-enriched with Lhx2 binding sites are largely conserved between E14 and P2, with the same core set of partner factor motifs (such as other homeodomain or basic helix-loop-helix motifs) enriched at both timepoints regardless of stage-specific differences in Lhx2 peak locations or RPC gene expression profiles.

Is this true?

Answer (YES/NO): NO